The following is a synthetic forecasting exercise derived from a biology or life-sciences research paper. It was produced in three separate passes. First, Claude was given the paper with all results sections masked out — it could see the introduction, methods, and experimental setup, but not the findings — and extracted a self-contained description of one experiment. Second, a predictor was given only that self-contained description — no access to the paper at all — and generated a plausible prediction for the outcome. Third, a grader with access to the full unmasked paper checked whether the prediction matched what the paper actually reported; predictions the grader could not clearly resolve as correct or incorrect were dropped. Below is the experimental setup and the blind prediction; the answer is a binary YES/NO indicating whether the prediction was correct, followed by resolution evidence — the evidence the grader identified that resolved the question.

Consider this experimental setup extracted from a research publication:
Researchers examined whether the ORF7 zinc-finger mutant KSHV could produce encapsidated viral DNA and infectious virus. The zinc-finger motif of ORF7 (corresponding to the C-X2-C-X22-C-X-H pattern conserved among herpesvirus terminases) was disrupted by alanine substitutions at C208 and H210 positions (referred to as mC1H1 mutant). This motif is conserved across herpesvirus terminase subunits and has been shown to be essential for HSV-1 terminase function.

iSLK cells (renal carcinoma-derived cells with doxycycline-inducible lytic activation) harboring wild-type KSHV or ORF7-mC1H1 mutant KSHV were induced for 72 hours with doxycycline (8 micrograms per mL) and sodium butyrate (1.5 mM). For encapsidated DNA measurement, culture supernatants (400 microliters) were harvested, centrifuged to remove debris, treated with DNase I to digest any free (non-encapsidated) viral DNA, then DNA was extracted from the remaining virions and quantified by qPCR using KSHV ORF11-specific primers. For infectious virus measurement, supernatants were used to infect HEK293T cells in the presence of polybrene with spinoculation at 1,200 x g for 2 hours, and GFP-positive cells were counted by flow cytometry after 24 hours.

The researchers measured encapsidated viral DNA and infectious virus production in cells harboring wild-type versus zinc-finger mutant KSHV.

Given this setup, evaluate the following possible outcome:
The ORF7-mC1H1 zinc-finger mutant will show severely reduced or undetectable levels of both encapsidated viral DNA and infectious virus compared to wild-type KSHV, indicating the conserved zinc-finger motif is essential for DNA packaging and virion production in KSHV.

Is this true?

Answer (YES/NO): YES